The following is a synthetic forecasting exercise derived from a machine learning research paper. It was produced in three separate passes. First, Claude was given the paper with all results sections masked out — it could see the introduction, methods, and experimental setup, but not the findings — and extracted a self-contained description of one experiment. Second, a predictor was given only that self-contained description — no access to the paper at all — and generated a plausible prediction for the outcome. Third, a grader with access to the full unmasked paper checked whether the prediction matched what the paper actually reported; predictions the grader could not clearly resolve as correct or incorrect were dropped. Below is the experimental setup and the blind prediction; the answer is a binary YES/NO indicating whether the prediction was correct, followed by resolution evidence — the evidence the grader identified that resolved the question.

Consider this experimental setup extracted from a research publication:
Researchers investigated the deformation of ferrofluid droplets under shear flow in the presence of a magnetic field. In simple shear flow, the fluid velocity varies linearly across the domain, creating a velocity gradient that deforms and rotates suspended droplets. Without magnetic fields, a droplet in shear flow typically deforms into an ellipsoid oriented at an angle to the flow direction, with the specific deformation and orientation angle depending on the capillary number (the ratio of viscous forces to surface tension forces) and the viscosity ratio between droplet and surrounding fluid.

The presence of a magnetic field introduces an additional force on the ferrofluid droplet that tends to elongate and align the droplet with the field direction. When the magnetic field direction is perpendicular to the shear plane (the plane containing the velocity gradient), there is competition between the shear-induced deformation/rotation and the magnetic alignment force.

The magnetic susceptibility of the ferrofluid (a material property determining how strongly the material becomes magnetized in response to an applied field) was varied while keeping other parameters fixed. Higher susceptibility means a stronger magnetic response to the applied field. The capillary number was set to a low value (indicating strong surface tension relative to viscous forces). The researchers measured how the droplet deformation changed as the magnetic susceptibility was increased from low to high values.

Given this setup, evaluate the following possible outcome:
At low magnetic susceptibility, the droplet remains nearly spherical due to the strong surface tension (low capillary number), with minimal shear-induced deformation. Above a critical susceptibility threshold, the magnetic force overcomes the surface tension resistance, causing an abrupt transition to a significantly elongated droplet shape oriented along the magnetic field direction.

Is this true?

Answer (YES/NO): NO